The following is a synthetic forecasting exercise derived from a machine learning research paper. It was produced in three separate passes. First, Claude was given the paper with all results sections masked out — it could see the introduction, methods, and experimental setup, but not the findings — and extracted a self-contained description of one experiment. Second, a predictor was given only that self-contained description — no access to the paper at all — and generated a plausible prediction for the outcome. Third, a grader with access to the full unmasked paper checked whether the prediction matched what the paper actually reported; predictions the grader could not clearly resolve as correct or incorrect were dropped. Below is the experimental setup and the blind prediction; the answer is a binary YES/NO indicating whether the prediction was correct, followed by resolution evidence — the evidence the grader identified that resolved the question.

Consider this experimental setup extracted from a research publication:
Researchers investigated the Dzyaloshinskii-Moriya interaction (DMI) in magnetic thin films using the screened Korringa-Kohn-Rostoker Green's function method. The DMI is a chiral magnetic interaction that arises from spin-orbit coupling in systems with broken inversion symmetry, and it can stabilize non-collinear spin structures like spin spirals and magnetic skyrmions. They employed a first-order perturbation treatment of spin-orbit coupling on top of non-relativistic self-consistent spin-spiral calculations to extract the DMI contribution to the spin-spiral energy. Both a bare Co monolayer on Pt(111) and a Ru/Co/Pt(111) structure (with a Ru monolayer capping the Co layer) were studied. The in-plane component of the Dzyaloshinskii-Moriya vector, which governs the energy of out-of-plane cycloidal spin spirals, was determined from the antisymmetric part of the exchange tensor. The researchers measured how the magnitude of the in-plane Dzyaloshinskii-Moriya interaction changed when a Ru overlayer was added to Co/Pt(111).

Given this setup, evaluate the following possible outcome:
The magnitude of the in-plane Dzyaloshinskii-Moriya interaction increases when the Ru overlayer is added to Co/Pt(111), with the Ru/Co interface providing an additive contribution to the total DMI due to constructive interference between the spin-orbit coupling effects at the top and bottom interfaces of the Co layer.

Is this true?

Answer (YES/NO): YES